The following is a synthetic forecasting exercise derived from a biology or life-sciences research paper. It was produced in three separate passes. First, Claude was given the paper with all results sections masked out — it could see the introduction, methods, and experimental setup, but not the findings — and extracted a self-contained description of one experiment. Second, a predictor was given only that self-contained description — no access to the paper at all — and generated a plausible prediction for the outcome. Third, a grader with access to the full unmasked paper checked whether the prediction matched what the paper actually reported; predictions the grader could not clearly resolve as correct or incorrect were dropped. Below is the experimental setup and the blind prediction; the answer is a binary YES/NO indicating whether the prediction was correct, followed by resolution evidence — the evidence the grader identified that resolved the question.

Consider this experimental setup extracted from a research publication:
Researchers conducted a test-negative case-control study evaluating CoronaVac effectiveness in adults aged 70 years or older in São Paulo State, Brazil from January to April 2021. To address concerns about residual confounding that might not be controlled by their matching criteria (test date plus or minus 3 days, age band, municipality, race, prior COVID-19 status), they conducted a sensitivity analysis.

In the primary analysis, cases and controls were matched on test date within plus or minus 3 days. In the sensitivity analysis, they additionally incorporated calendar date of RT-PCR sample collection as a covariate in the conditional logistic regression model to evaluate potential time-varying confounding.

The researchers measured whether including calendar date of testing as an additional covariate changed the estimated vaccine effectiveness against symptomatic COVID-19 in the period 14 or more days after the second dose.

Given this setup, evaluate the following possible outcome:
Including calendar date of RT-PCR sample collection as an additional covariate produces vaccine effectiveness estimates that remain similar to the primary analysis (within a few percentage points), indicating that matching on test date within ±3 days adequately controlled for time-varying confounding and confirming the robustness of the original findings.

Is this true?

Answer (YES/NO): YES